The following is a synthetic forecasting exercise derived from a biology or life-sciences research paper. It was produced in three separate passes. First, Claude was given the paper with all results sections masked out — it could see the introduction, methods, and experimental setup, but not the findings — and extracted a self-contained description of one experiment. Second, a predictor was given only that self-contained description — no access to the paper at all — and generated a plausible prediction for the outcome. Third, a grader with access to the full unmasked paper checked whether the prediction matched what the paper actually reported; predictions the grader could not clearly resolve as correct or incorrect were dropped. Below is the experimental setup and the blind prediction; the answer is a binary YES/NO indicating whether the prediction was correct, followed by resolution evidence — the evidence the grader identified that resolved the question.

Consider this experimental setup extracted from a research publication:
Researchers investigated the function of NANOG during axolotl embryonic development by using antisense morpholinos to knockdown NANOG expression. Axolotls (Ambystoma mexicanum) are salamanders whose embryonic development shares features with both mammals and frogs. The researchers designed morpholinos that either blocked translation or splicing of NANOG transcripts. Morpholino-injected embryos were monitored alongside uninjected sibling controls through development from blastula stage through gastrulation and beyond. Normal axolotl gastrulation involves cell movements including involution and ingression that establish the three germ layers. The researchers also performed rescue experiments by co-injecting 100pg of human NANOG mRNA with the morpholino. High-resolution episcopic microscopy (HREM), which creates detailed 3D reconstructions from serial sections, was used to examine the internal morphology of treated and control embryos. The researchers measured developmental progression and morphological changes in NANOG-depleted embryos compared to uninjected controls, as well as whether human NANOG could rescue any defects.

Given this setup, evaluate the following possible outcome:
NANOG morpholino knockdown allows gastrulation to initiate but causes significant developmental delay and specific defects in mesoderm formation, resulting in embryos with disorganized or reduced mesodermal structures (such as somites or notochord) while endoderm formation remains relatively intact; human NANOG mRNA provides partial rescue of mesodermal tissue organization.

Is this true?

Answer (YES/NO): NO